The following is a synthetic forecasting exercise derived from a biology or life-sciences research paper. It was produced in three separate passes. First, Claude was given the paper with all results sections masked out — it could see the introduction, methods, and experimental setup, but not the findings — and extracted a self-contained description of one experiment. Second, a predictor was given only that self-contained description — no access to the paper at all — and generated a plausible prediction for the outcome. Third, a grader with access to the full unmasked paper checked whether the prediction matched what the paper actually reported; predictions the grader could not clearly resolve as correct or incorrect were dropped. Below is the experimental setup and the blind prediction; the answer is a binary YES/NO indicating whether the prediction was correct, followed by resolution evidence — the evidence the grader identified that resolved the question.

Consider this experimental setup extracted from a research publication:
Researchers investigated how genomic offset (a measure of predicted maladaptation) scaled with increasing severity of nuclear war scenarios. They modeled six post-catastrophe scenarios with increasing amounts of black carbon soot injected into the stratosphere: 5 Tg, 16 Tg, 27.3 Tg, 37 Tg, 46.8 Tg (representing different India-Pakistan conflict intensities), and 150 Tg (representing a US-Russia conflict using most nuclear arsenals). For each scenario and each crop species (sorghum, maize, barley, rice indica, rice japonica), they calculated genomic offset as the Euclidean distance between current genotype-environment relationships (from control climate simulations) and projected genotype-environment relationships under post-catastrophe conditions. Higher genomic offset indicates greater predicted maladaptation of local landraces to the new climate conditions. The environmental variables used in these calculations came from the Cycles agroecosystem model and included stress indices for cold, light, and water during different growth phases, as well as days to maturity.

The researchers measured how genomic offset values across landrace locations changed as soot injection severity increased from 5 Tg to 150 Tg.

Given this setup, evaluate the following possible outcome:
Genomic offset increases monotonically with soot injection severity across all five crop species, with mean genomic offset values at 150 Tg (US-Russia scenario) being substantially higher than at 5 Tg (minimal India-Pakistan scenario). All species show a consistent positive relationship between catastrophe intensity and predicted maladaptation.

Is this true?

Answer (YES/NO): YES